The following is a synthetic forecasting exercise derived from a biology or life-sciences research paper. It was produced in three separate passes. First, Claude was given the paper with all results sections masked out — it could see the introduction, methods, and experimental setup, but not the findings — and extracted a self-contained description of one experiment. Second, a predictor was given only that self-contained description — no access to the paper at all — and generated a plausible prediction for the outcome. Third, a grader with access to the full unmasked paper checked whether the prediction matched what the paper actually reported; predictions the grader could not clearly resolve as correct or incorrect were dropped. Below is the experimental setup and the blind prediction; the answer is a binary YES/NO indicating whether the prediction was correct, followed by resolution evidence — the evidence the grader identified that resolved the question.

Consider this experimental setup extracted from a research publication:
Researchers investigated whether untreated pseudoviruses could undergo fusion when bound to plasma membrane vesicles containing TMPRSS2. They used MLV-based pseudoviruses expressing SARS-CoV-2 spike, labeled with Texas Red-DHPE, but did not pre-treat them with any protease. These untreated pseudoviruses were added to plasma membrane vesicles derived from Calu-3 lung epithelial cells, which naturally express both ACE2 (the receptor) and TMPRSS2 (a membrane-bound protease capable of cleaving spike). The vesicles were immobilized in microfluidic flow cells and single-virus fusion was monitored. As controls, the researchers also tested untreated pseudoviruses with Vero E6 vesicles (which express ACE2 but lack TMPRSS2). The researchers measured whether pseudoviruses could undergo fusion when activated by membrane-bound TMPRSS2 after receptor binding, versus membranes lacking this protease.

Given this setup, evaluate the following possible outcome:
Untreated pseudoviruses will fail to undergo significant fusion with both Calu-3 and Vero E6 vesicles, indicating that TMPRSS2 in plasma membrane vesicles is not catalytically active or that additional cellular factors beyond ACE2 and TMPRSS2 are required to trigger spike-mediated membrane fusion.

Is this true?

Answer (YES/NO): NO